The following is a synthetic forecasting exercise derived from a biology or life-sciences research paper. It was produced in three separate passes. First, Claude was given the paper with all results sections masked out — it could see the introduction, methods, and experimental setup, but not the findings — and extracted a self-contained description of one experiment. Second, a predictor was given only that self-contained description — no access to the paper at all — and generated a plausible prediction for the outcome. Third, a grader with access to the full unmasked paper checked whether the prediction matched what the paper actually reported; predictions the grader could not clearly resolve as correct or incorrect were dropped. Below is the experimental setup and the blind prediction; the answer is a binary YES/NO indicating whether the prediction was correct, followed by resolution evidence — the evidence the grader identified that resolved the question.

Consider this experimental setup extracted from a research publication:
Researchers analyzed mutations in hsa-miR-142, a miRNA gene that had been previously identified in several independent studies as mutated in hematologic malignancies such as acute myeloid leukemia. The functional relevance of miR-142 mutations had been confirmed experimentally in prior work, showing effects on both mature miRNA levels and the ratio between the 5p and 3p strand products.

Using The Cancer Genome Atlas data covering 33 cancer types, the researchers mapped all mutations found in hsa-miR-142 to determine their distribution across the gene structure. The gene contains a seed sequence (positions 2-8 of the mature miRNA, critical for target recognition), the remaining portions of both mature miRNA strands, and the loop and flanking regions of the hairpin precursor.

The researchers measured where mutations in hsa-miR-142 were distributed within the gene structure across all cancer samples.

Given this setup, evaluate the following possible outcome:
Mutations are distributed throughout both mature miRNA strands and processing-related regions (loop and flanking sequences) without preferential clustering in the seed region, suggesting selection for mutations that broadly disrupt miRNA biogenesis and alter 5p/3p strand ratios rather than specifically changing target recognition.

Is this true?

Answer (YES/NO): NO